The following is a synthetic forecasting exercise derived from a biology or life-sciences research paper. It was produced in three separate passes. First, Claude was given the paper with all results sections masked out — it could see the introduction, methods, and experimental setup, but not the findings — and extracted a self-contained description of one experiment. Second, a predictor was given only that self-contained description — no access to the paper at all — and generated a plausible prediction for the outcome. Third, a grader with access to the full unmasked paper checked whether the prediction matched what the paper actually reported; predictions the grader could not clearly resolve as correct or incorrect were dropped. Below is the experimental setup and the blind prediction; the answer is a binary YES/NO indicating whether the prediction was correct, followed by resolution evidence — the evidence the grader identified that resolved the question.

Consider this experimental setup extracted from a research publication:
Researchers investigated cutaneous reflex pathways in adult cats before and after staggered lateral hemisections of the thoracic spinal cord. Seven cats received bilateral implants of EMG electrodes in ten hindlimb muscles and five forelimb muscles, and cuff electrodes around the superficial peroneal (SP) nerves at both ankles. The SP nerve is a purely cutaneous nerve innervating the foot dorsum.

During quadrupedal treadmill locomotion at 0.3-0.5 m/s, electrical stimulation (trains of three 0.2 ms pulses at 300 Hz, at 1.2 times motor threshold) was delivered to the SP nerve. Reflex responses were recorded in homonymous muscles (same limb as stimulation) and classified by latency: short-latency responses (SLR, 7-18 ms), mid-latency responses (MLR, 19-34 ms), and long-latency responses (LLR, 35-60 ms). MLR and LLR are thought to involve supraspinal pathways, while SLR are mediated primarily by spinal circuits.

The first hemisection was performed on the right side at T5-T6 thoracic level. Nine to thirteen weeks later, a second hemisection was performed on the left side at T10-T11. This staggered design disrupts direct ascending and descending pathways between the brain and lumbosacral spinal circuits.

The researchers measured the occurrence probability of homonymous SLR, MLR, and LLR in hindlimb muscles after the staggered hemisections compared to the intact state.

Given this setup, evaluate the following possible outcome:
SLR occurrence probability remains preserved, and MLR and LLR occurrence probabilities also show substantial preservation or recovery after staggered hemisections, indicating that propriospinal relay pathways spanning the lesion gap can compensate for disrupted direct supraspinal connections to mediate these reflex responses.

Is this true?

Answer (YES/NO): NO